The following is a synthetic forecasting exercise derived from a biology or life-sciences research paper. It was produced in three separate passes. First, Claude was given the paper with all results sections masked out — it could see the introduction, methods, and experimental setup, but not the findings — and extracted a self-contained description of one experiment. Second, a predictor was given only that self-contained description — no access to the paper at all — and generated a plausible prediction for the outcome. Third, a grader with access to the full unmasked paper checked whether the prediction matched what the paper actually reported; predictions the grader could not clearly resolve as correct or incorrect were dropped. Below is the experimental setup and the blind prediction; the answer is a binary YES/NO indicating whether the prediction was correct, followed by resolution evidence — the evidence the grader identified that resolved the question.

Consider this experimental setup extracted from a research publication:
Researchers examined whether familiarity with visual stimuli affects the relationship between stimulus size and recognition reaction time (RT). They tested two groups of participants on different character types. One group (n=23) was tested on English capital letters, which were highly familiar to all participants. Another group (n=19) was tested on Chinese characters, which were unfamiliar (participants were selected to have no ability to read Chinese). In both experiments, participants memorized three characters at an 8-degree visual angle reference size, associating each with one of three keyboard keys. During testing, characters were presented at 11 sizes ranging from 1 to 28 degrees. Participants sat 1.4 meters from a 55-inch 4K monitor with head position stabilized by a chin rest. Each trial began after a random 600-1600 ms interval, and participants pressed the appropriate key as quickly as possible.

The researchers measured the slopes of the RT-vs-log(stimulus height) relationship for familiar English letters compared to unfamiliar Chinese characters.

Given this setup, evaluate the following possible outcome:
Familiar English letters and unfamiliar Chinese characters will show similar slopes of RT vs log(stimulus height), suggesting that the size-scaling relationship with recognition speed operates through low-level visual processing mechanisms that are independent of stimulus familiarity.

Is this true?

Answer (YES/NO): NO